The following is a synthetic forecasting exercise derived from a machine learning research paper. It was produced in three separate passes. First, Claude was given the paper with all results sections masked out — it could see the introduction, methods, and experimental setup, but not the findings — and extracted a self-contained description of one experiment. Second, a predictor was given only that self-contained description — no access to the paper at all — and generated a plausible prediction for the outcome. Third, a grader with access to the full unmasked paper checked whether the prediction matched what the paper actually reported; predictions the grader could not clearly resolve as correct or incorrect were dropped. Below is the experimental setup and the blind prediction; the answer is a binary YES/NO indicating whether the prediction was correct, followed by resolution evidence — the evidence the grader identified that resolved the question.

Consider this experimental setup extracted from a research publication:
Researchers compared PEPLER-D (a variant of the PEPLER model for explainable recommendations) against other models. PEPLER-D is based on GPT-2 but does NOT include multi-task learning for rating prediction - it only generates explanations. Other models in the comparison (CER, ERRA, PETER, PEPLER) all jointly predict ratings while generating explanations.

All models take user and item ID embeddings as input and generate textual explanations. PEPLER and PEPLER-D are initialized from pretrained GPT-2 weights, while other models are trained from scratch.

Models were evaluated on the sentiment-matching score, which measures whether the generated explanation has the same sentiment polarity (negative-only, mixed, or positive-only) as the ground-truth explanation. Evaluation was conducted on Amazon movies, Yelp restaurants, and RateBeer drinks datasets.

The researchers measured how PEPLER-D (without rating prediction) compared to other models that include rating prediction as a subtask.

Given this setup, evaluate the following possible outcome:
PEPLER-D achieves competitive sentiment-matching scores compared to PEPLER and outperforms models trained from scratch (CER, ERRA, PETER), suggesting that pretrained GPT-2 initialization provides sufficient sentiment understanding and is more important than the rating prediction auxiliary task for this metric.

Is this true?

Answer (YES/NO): NO